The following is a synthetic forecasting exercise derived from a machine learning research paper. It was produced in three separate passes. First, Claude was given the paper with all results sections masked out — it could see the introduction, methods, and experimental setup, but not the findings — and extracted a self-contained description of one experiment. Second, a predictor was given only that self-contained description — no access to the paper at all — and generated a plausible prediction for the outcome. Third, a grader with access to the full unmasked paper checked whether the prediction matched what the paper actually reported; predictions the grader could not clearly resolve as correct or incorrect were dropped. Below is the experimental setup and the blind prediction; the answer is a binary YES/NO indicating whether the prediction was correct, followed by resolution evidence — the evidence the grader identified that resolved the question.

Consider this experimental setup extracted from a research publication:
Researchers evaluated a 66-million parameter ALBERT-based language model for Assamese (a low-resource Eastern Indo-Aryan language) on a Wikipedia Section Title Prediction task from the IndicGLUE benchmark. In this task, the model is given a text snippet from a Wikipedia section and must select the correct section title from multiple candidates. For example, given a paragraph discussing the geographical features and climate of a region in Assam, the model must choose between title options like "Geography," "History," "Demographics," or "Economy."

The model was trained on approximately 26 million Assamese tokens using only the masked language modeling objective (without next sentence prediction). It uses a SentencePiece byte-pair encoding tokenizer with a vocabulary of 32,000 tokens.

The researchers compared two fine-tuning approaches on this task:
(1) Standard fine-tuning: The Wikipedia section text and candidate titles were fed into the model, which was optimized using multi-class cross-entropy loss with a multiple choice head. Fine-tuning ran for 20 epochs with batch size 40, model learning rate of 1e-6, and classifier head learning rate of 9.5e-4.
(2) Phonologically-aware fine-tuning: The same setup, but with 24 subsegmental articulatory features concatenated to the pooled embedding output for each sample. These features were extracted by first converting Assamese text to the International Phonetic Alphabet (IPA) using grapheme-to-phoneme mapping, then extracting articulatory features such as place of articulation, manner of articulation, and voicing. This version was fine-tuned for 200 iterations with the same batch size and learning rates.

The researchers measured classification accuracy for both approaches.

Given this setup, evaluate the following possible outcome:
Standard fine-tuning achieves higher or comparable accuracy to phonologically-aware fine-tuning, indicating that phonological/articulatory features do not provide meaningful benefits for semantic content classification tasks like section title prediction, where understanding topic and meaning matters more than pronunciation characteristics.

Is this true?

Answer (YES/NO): NO